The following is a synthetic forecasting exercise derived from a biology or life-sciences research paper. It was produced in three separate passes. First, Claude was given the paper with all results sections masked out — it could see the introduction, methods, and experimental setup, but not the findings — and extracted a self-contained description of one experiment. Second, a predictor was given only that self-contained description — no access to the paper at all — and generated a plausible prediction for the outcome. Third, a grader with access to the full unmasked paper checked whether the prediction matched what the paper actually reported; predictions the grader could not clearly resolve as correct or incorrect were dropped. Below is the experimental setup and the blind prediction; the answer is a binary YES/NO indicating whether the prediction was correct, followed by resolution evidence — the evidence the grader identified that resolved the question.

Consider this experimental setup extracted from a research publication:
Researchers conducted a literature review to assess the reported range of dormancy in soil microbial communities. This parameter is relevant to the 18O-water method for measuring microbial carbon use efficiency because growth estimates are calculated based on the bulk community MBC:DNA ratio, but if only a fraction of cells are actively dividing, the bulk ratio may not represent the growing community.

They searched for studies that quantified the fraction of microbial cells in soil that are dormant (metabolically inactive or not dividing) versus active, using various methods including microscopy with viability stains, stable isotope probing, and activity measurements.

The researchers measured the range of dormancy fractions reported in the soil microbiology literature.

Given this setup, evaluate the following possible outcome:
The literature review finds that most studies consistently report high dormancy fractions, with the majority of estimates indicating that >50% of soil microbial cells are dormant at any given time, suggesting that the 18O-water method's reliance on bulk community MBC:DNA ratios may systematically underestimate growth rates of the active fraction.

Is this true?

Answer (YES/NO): NO